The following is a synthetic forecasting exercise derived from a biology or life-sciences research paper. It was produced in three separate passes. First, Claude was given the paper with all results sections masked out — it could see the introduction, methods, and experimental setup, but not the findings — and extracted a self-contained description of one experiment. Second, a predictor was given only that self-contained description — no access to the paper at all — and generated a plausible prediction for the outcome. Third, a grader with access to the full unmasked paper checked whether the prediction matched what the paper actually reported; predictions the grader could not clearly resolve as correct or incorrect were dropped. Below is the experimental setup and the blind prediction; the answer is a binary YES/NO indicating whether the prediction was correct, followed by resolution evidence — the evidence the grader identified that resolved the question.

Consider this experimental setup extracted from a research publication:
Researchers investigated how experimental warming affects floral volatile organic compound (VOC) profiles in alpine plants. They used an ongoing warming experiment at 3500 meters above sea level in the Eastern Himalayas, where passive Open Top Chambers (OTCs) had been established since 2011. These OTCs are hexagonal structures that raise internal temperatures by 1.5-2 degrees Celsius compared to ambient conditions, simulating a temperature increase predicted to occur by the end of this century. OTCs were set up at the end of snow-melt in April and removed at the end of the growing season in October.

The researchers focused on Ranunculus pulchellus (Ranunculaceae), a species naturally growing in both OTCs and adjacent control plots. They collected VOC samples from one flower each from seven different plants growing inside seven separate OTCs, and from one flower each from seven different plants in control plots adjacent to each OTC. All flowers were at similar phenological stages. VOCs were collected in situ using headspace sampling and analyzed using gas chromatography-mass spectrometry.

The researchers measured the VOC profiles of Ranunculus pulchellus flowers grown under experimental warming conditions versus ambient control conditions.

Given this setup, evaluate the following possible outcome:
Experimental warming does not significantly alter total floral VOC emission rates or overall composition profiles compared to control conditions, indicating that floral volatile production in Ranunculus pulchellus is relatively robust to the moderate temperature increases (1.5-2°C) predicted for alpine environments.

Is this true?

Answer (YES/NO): NO